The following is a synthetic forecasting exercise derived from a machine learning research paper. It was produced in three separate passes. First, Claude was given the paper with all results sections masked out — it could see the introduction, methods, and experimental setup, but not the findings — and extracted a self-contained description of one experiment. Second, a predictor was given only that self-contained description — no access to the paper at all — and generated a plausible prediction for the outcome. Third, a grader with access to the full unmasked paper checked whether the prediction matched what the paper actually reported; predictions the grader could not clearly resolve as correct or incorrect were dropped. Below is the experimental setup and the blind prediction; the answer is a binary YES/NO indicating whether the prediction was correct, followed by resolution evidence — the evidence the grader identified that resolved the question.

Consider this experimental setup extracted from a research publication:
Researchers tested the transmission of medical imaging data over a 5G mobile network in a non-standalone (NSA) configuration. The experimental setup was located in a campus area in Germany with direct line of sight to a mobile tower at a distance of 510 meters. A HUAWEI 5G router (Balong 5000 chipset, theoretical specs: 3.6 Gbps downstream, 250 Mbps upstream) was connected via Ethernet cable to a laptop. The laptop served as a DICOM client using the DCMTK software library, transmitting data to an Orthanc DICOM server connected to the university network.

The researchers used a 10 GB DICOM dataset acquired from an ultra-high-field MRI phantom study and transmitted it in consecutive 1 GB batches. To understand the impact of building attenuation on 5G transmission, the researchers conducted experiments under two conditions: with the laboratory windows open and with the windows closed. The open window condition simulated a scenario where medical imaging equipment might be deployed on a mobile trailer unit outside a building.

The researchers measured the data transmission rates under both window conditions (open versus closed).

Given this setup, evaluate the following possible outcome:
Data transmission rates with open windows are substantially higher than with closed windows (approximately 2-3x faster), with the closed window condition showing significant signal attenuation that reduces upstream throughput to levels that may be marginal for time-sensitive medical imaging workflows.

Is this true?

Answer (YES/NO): NO